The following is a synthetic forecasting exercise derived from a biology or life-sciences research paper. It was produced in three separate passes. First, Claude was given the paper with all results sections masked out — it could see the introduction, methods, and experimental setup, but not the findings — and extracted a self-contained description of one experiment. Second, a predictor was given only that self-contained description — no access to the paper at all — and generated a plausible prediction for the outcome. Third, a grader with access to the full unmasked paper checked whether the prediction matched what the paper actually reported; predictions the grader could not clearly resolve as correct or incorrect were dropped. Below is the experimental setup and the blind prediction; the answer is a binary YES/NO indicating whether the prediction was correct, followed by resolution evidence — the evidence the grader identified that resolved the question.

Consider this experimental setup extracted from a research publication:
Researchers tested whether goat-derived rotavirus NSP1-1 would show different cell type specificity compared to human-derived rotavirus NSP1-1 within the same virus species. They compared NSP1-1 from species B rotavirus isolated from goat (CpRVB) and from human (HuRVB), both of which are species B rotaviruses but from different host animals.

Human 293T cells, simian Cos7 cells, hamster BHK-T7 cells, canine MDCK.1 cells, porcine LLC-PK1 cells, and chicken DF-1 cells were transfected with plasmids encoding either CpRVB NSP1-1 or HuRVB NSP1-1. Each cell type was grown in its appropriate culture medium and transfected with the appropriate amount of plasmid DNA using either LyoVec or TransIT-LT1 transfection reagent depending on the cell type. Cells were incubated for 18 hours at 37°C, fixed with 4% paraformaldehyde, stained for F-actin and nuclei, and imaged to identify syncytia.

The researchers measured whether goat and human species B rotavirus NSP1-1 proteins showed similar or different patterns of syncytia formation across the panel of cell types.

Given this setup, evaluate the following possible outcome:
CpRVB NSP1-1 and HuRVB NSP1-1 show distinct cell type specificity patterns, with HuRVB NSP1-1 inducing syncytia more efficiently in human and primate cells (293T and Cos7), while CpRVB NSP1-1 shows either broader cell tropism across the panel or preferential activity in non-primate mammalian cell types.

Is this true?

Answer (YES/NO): NO